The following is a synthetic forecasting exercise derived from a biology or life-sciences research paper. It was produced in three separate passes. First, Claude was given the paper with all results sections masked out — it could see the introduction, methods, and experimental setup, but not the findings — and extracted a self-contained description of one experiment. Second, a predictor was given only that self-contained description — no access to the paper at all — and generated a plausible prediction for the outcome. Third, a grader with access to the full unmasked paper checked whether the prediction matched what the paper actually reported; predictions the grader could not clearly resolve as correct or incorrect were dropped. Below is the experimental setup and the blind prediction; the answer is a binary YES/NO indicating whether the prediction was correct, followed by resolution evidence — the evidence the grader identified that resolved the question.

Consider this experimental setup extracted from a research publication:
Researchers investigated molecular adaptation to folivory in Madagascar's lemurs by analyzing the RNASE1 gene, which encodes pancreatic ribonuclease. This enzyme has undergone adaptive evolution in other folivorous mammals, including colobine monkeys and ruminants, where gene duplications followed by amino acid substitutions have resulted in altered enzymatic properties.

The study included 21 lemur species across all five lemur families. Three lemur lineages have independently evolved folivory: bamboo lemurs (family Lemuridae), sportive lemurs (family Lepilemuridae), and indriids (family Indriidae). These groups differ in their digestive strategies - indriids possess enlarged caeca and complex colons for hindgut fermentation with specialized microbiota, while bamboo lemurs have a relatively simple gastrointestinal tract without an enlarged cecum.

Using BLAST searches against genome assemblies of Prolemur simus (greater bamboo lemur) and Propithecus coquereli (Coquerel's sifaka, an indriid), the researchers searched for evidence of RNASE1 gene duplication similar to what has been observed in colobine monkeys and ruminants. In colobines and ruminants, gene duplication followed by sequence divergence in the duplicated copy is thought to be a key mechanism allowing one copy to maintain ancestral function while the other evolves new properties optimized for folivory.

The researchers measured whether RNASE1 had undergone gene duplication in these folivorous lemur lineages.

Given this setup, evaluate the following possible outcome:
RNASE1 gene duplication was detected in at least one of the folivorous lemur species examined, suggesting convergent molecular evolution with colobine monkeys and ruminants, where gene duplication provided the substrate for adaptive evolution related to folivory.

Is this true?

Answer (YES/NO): NO